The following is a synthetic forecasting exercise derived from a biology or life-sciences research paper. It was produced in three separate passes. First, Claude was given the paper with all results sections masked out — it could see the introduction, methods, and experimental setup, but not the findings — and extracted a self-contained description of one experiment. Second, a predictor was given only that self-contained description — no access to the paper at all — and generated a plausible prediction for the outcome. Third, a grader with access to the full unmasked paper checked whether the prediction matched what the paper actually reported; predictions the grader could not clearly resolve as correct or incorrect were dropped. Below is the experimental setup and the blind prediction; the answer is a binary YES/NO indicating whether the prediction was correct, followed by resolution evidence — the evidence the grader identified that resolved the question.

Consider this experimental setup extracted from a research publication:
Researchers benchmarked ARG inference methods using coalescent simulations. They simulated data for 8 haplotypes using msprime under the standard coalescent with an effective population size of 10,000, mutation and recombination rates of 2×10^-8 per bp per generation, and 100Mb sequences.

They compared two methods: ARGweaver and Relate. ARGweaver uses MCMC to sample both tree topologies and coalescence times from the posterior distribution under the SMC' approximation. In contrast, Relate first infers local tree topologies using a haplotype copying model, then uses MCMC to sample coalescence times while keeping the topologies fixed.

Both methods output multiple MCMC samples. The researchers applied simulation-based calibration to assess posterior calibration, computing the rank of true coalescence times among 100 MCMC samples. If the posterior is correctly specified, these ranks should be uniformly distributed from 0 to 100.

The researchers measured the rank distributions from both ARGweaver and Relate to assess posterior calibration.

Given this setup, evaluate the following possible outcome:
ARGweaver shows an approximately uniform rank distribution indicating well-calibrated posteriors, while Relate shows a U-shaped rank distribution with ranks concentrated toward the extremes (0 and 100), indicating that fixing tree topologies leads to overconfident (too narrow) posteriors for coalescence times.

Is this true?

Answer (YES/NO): NO